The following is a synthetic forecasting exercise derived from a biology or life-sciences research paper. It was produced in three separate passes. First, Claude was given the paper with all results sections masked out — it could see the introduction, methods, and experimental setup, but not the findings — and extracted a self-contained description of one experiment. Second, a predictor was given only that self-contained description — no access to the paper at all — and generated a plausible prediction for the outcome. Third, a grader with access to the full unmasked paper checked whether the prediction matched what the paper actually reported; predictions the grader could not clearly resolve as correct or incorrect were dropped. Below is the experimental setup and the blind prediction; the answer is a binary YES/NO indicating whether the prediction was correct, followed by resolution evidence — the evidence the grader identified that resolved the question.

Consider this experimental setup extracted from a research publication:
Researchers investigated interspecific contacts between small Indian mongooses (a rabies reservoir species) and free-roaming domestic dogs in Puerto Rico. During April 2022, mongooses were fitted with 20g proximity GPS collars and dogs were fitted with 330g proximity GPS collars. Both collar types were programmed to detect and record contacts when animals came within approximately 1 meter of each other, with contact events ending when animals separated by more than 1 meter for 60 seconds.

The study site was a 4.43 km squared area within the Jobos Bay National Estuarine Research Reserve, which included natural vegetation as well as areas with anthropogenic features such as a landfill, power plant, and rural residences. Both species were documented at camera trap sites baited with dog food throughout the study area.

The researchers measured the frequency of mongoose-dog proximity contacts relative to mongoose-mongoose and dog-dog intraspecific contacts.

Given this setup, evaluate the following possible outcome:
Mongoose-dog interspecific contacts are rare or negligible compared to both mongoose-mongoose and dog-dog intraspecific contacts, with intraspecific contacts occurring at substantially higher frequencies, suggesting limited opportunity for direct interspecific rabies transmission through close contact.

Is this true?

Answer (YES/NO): YES